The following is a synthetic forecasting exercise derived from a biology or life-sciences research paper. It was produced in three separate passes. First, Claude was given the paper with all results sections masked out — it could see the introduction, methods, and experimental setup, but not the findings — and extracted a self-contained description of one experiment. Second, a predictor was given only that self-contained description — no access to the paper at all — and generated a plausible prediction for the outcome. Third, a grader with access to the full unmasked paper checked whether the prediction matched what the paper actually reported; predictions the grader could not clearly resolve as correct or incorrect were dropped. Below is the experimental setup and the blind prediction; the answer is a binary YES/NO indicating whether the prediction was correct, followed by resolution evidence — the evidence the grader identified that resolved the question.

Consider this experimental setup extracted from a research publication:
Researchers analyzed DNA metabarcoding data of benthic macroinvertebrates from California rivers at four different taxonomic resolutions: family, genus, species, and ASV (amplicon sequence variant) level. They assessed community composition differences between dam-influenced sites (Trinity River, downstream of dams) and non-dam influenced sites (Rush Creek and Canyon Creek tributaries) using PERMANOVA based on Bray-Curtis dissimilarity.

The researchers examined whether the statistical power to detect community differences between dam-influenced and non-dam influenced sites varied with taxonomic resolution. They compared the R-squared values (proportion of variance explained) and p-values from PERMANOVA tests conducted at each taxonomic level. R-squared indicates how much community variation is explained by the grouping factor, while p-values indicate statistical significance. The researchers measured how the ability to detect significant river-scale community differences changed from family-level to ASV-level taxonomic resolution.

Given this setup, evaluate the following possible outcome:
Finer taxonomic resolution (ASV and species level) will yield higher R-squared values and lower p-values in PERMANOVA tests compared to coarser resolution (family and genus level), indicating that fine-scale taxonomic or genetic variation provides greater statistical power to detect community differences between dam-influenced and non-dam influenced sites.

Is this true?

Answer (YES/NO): NO